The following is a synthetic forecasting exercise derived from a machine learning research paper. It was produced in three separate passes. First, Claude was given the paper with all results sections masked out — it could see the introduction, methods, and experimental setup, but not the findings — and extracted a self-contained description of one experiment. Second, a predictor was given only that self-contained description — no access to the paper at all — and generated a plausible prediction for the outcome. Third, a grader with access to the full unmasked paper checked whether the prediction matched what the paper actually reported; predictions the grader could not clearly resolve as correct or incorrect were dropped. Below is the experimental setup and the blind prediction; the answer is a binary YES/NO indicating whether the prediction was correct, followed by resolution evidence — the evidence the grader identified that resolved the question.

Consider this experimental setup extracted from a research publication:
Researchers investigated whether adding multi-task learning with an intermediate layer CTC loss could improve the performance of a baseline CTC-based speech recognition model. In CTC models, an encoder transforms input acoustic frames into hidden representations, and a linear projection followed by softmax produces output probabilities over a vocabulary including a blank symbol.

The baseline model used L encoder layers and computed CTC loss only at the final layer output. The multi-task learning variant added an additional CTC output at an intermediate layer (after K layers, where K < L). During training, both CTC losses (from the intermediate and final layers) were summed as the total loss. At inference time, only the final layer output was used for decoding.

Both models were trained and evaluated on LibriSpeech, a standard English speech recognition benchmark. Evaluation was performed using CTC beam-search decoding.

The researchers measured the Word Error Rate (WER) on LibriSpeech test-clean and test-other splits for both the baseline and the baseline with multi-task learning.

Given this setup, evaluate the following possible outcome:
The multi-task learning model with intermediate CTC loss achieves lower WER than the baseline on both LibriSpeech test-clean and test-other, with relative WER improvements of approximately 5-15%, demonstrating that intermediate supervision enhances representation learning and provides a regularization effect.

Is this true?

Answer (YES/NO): NO